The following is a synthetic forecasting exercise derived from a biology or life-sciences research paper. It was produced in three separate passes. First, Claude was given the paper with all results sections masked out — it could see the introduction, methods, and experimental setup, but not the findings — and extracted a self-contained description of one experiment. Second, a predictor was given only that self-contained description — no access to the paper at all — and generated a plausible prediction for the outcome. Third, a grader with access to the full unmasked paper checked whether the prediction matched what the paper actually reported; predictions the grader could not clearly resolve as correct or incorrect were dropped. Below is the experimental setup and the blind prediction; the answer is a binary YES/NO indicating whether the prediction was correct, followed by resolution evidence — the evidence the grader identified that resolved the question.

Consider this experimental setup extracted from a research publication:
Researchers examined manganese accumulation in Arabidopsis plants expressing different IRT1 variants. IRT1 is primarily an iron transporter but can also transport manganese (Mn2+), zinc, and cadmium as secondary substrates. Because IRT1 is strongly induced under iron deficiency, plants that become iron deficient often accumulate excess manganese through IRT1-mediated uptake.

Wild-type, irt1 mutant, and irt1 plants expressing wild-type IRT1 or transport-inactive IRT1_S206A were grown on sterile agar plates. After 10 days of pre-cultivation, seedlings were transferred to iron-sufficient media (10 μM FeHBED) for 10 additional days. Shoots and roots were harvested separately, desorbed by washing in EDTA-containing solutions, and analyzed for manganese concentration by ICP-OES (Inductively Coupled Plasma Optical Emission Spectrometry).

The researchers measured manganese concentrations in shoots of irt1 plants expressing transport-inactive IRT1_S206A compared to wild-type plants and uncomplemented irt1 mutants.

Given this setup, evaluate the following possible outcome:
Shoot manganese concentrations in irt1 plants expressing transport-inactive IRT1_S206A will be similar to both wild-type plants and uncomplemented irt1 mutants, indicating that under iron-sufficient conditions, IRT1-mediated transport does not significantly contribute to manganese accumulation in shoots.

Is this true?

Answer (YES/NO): NO